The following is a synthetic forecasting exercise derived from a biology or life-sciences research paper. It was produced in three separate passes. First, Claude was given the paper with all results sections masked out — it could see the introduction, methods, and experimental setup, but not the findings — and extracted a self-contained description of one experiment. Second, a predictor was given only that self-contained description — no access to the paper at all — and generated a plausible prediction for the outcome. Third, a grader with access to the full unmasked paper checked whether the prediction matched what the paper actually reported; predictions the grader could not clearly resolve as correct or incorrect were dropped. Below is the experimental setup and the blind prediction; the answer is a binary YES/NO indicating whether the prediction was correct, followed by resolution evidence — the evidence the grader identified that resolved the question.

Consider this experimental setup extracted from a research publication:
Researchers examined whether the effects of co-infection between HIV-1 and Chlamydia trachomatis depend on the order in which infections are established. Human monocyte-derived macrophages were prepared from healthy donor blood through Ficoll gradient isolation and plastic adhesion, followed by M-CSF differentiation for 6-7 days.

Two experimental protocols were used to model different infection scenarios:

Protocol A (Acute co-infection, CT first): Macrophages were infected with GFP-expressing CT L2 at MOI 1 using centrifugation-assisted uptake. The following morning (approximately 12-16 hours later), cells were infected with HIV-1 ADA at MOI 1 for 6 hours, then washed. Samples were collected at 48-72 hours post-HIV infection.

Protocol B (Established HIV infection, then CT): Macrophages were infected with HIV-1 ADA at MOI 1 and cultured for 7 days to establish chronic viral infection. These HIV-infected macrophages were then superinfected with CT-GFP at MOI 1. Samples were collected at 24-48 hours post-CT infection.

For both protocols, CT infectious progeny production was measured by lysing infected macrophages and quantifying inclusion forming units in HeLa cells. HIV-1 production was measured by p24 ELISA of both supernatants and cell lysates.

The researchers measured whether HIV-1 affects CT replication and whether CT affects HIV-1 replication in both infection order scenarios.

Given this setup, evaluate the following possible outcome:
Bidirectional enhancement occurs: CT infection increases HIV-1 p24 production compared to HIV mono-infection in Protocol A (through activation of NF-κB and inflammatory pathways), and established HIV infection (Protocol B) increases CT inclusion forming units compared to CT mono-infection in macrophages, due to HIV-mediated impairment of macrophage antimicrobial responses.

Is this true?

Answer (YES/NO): NO